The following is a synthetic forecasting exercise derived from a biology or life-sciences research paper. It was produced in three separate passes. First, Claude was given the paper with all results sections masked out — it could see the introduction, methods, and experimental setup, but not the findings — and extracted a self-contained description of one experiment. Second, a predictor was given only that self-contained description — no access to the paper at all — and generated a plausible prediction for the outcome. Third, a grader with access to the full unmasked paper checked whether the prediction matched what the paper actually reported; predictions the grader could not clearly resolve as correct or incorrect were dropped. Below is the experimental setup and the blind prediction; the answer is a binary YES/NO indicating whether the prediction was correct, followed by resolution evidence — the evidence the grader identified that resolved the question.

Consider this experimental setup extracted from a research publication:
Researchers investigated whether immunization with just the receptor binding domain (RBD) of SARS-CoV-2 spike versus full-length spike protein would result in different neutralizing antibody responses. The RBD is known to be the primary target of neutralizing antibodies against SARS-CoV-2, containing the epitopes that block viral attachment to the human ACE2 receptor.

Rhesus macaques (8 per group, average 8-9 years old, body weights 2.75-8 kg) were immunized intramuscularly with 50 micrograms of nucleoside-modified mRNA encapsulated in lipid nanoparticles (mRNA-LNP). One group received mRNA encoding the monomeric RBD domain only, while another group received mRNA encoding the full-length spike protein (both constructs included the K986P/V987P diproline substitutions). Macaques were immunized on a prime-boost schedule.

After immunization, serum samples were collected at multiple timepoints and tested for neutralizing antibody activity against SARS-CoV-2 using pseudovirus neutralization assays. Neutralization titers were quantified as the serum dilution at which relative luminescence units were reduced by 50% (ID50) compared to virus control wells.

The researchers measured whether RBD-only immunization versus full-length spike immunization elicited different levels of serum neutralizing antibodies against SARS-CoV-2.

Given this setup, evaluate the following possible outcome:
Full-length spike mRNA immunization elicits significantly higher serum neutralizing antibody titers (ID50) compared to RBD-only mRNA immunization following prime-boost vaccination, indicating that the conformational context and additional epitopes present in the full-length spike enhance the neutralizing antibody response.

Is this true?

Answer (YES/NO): NO